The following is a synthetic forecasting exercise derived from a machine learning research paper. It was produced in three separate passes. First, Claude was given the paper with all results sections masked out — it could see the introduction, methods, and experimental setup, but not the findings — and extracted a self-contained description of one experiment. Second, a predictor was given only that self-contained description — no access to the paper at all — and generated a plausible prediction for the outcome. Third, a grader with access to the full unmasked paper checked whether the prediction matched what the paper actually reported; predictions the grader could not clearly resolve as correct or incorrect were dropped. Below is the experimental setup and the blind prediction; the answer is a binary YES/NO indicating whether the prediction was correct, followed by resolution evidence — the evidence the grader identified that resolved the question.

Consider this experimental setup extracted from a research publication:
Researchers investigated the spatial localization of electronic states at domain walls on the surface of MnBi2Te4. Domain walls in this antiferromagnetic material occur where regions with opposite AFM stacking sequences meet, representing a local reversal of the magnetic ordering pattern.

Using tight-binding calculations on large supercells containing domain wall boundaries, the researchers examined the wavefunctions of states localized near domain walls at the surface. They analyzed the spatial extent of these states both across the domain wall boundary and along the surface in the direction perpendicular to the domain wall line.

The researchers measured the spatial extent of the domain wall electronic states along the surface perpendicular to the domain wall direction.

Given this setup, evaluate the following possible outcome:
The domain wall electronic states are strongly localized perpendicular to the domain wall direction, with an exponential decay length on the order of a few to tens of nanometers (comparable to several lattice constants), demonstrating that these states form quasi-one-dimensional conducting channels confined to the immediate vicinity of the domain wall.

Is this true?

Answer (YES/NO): NO